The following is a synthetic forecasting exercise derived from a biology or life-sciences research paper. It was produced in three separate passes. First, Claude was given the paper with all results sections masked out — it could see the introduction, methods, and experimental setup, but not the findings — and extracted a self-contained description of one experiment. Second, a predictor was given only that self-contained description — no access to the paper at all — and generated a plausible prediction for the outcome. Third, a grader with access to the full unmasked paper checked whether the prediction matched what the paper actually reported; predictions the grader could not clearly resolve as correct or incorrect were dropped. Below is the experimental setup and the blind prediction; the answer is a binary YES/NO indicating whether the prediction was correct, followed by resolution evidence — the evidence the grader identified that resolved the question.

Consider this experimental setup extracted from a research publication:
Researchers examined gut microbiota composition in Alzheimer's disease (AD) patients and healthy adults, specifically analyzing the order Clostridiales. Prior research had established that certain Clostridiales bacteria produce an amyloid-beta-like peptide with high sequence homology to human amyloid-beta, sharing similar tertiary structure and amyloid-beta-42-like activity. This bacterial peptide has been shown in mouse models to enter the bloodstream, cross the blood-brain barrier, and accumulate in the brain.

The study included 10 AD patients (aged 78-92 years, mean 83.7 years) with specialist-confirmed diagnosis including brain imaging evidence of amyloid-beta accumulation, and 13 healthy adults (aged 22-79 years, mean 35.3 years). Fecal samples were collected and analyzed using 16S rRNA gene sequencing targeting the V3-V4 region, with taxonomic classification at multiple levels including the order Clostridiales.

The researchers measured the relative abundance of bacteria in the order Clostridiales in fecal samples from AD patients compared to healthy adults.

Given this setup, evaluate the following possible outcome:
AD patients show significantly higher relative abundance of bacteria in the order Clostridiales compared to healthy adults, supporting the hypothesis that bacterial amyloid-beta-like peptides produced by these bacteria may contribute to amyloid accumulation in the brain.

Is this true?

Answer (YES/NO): NO